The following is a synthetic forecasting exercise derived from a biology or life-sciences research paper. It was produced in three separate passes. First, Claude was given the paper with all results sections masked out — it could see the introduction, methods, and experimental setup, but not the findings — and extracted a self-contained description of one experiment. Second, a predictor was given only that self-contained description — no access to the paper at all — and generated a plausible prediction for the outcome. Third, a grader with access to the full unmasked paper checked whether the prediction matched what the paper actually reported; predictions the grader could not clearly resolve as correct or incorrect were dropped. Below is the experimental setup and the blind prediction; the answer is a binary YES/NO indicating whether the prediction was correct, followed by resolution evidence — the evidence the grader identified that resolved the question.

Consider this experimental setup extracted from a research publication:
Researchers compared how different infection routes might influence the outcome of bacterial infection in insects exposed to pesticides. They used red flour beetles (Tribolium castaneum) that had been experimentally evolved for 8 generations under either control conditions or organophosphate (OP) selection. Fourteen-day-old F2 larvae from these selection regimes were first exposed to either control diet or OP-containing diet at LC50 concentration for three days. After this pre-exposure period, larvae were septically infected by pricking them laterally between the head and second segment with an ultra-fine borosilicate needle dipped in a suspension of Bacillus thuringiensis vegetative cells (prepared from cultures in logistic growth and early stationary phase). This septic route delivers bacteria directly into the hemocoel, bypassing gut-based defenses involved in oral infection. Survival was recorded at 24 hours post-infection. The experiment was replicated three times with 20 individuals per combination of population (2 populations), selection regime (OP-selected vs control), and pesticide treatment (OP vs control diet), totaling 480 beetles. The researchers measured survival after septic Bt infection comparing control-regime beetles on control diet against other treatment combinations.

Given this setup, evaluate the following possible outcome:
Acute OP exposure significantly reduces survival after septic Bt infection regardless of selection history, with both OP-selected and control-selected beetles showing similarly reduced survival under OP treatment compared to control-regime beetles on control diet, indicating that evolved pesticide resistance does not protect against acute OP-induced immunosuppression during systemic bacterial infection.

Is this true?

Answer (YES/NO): NO